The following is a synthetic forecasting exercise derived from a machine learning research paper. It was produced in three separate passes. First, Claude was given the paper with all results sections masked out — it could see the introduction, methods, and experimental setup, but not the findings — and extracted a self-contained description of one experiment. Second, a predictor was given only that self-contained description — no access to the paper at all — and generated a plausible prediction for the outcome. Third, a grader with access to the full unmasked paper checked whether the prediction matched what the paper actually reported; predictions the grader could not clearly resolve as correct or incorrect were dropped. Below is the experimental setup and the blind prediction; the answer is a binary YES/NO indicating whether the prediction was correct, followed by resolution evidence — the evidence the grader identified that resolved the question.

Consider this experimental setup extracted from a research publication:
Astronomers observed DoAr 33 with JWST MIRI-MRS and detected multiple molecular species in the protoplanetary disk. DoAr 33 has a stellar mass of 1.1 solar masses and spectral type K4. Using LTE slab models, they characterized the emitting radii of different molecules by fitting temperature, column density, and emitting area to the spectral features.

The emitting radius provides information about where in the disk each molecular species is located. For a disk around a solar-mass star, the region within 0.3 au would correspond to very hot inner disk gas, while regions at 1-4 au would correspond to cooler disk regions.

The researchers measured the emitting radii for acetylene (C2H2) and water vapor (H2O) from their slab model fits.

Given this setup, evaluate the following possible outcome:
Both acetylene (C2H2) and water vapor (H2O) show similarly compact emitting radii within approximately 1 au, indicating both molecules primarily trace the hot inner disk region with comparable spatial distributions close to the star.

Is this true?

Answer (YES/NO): YES